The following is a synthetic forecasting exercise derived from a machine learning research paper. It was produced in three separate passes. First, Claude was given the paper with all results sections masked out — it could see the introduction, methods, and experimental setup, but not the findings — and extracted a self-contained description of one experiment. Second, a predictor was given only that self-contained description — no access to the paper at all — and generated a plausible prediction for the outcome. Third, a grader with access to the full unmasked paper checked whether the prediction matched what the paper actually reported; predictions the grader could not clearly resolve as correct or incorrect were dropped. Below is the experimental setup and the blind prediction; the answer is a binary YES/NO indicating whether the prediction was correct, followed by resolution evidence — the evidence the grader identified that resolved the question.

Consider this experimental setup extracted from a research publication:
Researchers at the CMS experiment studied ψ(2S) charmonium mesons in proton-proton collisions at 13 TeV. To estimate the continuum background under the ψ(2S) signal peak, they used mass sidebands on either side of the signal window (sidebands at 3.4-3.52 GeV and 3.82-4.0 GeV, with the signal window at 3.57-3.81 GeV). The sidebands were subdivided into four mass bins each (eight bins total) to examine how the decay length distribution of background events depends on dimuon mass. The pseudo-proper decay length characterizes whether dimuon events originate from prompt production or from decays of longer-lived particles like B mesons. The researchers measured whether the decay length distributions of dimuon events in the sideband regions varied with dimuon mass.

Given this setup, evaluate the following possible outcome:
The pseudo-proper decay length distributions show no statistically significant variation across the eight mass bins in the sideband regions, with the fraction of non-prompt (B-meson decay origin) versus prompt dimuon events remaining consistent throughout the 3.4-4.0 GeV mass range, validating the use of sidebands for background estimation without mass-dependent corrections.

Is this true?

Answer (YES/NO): NO